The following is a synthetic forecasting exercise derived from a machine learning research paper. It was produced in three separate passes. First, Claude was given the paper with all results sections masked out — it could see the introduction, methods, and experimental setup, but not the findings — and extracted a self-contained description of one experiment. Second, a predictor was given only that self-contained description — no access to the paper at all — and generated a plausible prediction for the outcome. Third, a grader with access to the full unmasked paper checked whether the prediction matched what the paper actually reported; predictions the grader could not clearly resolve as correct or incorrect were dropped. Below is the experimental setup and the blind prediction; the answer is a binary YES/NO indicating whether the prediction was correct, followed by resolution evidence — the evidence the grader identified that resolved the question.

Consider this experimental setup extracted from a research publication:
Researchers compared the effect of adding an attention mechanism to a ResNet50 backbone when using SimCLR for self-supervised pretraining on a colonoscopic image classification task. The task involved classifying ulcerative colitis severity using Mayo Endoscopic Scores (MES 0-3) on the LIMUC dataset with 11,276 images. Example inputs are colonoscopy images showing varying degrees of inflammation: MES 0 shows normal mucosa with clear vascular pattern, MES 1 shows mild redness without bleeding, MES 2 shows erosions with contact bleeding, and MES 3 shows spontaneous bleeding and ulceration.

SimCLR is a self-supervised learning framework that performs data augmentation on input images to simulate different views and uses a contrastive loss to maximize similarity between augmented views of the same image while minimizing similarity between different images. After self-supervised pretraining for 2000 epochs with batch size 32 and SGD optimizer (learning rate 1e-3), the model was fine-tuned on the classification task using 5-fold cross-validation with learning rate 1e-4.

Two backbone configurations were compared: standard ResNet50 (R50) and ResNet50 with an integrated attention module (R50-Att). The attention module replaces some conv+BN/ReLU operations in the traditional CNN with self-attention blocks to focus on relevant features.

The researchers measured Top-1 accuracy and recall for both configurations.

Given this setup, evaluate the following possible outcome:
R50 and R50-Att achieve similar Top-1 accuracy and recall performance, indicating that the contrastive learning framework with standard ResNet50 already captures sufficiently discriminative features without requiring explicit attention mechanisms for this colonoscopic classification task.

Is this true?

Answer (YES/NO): NO